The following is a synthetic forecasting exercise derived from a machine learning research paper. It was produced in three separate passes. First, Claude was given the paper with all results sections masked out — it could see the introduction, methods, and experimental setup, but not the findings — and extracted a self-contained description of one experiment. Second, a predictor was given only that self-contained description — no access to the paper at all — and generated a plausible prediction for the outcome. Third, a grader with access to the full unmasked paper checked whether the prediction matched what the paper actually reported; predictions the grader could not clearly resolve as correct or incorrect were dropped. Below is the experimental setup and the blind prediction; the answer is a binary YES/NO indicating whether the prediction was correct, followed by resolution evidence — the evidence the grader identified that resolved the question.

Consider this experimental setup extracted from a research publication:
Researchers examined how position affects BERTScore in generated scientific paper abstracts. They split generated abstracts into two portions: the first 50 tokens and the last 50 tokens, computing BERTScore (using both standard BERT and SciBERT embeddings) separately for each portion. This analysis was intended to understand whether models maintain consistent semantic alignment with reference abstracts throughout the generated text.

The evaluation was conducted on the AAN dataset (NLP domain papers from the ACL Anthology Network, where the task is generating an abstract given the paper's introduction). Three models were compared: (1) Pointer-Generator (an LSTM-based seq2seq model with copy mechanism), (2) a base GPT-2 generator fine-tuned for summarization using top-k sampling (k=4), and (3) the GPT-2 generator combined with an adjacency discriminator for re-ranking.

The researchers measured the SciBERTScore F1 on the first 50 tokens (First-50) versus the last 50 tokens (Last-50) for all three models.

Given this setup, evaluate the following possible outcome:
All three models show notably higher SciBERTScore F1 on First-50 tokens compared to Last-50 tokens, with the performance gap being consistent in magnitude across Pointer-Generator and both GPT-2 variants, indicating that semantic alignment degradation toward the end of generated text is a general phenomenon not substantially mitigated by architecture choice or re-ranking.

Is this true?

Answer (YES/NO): NO